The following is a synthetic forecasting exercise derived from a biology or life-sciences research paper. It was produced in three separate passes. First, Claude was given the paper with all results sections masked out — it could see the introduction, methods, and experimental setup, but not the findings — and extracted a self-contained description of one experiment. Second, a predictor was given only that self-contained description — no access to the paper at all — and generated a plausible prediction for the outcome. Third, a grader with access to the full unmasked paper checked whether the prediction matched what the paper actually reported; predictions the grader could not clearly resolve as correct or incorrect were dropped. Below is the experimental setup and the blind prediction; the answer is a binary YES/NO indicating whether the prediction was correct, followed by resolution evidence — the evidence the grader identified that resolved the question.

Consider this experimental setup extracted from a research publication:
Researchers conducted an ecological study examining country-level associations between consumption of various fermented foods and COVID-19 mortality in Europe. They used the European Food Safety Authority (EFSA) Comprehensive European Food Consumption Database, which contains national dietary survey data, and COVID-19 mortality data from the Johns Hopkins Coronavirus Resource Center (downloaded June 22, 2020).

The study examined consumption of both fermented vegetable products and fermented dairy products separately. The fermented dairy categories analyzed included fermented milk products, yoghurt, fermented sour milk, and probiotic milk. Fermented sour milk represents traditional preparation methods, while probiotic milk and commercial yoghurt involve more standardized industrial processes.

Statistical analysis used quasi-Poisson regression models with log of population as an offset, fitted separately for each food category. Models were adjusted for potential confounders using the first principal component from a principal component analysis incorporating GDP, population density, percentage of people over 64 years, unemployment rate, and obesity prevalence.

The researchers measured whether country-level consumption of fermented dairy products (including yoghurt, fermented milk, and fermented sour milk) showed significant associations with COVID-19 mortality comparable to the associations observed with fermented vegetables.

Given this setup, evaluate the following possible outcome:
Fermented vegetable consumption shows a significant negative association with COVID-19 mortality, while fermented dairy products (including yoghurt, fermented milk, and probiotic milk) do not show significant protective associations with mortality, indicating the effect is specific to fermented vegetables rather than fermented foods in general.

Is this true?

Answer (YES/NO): YES